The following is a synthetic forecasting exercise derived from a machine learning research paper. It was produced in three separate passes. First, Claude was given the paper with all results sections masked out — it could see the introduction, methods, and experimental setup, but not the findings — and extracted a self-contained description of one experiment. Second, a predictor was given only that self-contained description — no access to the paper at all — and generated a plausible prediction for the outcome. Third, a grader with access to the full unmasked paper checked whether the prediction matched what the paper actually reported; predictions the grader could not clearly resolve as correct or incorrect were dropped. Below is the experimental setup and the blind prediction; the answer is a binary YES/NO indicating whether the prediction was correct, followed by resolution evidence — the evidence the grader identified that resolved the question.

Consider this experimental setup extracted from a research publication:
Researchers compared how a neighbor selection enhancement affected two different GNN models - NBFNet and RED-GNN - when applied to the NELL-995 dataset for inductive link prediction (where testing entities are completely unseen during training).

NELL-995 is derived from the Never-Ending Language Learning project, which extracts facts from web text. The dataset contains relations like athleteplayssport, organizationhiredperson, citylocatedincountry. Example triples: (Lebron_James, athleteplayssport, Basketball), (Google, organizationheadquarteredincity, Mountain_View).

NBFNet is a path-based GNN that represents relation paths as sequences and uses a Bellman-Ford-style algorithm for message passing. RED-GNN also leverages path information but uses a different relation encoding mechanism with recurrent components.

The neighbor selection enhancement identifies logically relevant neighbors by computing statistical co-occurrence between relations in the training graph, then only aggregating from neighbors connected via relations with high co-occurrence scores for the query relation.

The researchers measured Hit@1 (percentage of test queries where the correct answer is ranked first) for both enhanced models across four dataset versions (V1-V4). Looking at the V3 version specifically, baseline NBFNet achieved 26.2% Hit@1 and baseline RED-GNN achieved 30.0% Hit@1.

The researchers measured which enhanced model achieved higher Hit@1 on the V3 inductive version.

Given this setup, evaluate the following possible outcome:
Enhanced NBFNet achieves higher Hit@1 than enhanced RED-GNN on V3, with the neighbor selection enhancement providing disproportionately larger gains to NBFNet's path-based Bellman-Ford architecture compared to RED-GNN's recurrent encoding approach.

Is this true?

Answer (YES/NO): YES